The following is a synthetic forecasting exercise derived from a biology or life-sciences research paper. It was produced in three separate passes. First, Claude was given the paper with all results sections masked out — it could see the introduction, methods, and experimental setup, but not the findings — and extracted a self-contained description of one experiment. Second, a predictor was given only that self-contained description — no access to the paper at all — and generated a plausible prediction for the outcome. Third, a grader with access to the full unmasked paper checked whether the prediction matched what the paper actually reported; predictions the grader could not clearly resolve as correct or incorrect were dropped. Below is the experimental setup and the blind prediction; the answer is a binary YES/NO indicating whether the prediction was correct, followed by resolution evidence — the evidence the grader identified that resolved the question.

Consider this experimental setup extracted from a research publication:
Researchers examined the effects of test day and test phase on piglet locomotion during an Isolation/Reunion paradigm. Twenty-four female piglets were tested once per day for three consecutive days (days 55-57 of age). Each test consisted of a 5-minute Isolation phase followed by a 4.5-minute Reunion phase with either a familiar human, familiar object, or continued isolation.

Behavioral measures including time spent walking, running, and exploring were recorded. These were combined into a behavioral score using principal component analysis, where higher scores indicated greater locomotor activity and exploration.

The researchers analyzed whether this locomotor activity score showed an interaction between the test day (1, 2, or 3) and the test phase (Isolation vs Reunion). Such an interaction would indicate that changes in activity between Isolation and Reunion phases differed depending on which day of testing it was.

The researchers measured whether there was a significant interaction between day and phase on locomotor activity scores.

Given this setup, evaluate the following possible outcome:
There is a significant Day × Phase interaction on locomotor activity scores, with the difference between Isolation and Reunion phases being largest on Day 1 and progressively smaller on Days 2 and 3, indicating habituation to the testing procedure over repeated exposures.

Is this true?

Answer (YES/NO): NO